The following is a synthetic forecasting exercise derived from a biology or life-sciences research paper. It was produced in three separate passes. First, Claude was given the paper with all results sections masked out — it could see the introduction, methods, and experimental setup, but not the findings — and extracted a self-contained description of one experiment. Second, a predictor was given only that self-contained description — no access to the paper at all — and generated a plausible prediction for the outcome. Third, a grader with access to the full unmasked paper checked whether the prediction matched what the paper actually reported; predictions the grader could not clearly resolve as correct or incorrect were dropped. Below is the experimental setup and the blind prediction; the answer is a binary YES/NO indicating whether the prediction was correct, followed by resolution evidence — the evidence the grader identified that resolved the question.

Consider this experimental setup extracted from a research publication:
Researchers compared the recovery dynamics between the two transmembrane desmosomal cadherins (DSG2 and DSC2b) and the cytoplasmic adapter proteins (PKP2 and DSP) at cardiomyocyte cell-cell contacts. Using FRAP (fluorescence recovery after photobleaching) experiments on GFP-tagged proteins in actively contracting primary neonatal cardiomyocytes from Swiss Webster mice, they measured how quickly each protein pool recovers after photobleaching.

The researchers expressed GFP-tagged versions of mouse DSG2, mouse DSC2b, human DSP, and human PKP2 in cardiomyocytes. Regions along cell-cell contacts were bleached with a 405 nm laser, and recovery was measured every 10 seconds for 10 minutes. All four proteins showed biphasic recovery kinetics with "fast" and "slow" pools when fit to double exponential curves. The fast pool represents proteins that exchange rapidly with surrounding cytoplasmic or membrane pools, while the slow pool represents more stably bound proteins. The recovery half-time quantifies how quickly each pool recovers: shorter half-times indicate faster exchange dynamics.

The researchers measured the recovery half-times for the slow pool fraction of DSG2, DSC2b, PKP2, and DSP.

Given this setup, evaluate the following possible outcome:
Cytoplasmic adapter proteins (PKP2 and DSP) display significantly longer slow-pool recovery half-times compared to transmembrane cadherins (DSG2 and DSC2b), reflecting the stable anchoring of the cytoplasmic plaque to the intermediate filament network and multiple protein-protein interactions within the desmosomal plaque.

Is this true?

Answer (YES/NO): NO